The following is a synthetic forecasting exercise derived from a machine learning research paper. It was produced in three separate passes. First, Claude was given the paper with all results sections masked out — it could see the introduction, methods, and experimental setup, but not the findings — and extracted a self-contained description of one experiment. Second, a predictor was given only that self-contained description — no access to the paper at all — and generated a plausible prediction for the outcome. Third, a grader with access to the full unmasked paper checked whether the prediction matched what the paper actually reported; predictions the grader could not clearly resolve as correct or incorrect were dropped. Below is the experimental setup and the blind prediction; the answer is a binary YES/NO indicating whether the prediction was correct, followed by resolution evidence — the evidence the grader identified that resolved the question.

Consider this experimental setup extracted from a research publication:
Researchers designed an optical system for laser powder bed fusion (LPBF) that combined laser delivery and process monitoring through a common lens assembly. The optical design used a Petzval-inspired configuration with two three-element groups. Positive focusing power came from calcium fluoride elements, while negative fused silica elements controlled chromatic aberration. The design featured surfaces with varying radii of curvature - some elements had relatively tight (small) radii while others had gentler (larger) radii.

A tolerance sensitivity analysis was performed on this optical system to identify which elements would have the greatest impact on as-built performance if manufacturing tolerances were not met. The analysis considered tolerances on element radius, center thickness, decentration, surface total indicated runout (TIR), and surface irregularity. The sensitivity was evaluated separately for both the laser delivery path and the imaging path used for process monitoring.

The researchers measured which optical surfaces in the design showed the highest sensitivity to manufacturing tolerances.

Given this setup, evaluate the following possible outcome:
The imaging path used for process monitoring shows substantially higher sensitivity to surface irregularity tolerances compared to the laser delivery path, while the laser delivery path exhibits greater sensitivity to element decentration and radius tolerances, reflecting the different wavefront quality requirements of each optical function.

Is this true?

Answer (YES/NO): NO